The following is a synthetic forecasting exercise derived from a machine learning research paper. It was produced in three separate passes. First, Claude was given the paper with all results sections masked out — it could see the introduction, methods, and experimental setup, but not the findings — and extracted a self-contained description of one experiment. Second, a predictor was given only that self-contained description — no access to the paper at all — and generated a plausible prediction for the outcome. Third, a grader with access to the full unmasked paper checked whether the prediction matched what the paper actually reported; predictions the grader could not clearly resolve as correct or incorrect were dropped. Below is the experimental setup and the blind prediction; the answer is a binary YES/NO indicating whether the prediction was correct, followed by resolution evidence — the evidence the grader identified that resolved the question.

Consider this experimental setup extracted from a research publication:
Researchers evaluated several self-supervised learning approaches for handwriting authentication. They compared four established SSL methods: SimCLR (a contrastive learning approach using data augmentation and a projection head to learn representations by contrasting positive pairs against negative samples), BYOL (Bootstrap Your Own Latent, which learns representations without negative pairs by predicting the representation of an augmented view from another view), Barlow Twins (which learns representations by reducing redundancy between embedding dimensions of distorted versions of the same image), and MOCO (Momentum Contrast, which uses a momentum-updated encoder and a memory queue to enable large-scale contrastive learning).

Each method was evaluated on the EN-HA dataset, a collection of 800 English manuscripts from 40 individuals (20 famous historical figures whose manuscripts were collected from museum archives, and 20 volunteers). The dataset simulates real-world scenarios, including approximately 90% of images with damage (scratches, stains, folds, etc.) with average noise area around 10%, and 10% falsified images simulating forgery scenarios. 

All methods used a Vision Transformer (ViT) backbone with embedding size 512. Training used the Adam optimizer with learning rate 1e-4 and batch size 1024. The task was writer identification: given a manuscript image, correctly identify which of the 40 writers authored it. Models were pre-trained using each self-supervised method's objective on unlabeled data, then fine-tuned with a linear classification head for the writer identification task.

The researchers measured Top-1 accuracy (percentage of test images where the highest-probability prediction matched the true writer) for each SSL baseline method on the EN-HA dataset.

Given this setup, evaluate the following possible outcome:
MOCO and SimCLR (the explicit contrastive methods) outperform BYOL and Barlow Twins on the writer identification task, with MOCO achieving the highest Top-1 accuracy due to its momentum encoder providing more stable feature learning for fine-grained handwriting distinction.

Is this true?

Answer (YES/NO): NO